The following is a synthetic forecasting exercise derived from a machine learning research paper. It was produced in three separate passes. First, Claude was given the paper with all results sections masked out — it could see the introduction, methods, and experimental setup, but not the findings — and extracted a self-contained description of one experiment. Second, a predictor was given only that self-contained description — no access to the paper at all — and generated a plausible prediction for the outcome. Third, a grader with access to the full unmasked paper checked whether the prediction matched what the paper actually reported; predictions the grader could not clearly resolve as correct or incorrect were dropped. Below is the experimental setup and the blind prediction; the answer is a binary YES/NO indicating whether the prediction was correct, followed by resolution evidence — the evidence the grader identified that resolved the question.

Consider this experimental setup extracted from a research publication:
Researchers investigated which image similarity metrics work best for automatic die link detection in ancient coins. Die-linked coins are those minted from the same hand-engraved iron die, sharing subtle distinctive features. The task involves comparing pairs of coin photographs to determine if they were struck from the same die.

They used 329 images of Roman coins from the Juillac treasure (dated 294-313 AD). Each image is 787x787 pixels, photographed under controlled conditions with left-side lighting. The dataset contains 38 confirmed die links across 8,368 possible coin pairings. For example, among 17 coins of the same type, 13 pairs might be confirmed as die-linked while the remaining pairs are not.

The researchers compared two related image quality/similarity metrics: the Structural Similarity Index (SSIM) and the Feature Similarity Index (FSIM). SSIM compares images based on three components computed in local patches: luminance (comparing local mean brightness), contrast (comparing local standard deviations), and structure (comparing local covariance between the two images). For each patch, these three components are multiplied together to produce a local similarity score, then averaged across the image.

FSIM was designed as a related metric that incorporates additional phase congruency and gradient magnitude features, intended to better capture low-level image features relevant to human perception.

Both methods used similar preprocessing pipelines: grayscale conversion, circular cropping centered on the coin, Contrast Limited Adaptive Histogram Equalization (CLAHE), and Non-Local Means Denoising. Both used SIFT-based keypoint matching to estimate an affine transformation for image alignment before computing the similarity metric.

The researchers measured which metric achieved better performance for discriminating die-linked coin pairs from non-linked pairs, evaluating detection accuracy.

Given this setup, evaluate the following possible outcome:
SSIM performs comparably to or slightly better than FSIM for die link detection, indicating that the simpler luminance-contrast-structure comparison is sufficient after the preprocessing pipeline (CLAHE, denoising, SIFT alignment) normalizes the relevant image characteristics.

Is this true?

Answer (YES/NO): YES